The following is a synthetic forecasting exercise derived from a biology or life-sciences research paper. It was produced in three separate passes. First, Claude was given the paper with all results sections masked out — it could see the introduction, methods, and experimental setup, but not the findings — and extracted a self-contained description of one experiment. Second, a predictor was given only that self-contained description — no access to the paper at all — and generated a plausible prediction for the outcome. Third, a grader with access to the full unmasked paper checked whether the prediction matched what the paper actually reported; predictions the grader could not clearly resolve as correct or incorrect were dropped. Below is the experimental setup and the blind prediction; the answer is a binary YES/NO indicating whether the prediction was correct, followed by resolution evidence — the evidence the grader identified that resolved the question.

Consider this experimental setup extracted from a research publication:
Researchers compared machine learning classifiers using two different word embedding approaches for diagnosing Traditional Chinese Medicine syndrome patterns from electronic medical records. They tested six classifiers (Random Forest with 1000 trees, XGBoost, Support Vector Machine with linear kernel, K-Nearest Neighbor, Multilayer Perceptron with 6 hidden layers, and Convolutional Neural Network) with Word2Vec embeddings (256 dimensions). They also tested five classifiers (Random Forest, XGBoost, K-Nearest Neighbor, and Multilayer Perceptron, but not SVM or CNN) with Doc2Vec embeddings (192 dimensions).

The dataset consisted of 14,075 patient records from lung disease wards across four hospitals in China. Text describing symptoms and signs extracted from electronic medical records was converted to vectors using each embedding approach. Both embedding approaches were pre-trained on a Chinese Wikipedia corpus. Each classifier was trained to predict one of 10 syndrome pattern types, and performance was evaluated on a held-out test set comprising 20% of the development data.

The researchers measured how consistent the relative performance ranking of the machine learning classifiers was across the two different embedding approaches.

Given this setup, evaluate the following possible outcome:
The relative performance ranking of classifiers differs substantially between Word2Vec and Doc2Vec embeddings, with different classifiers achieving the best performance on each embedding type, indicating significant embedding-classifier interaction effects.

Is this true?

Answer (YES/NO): YES